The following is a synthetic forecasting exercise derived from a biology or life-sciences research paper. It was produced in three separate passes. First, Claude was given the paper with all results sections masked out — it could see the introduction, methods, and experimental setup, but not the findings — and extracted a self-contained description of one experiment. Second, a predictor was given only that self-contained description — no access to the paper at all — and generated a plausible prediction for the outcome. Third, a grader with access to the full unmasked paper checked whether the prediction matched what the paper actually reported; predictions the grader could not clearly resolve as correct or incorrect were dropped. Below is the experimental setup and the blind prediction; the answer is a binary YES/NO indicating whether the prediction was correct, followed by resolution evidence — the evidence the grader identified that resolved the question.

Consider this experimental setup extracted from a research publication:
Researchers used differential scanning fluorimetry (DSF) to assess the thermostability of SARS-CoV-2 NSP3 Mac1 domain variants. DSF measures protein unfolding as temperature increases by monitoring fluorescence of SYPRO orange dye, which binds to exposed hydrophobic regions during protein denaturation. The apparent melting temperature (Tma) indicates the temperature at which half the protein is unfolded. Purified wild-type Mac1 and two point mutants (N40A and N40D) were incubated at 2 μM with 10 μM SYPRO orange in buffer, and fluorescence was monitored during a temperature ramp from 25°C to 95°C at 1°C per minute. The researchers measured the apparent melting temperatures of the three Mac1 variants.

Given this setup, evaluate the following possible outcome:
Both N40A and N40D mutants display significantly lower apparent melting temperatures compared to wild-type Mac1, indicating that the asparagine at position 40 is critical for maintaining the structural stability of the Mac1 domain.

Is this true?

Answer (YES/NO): NO